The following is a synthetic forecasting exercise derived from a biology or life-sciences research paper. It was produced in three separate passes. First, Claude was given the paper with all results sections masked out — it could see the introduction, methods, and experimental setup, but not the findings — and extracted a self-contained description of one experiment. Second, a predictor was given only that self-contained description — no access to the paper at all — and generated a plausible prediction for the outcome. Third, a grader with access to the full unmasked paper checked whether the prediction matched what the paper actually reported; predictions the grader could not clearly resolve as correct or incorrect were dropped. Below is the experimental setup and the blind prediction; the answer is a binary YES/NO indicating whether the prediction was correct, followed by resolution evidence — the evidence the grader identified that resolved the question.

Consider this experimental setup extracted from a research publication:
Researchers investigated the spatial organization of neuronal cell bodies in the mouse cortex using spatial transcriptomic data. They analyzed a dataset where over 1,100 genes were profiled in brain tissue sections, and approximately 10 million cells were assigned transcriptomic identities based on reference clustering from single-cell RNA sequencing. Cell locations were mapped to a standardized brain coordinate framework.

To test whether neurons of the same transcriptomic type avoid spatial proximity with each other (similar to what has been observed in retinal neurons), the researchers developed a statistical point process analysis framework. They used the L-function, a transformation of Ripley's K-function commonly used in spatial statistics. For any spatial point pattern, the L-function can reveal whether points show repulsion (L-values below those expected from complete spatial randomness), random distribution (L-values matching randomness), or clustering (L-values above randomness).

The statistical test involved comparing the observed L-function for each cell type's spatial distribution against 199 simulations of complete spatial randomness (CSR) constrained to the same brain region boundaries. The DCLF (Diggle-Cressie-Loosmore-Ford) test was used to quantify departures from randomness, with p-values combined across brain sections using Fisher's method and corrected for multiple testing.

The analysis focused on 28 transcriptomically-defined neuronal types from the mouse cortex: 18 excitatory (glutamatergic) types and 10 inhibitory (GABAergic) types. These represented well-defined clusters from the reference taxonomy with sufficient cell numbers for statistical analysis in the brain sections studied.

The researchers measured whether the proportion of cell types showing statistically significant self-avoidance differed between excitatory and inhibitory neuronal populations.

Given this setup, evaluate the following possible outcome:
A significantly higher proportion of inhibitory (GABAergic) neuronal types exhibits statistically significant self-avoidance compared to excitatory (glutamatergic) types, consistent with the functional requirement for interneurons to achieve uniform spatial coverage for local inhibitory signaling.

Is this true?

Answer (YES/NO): NO